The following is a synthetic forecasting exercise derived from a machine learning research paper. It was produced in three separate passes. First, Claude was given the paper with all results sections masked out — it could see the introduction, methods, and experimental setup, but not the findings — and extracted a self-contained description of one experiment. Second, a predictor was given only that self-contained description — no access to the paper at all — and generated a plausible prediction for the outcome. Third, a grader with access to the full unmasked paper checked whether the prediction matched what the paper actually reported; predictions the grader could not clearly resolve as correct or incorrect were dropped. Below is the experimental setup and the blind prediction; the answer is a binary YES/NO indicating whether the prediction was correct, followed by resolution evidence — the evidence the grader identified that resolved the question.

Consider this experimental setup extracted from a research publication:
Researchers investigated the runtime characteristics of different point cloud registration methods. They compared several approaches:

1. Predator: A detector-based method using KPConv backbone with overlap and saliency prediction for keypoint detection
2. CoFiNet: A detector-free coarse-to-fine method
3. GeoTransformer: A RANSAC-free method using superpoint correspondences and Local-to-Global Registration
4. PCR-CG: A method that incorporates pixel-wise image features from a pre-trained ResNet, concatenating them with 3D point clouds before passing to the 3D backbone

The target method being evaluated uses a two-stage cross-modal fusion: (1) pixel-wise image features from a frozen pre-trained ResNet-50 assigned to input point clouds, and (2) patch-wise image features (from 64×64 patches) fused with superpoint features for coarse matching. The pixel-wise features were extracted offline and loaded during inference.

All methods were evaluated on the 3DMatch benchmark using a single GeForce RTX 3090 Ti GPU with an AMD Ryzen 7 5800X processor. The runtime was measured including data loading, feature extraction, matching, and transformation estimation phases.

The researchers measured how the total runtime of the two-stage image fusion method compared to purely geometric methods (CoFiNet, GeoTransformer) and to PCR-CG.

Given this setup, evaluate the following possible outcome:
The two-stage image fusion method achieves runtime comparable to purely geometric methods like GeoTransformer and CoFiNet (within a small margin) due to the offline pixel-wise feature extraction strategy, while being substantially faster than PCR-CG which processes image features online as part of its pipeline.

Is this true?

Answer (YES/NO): NO